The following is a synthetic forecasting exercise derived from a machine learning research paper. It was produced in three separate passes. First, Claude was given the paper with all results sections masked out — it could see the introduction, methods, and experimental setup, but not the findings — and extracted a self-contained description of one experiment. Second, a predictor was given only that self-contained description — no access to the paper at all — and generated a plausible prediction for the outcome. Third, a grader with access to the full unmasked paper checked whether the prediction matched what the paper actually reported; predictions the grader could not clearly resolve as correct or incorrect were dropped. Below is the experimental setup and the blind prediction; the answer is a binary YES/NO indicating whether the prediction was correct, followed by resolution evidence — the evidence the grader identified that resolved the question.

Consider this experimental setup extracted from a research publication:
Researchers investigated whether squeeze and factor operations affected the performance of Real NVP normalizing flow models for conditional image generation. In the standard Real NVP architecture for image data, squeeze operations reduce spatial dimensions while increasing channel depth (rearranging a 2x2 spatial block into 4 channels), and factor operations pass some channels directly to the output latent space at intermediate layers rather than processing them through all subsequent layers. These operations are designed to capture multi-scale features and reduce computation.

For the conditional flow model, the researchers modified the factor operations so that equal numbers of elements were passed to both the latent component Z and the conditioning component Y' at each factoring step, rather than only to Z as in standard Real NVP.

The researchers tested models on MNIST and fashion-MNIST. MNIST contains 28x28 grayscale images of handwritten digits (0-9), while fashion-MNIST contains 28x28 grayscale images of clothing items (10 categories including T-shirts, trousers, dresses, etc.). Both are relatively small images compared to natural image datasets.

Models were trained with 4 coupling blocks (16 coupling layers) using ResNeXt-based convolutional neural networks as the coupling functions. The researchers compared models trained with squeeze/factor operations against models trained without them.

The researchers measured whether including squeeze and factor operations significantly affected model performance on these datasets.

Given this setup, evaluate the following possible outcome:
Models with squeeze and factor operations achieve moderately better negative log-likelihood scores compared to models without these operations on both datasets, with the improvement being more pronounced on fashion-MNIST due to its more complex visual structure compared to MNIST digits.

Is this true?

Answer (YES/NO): NO